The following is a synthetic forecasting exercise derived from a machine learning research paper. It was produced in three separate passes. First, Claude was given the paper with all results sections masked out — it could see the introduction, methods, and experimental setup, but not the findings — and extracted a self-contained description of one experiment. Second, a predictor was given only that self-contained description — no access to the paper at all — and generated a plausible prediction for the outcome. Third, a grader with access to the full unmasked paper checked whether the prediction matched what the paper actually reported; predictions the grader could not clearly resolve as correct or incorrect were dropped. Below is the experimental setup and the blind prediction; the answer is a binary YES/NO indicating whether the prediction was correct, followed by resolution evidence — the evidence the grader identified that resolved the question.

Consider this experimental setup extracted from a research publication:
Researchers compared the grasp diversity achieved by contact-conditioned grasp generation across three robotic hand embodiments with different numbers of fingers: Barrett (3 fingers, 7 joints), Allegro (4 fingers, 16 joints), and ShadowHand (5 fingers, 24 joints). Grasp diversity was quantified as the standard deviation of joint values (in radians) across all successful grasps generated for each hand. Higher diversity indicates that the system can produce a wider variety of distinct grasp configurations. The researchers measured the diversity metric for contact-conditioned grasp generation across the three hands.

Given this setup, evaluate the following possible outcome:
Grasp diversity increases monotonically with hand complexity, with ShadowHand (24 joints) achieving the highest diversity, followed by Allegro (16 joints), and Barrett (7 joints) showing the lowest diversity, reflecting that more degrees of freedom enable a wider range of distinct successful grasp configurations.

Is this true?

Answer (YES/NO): NO